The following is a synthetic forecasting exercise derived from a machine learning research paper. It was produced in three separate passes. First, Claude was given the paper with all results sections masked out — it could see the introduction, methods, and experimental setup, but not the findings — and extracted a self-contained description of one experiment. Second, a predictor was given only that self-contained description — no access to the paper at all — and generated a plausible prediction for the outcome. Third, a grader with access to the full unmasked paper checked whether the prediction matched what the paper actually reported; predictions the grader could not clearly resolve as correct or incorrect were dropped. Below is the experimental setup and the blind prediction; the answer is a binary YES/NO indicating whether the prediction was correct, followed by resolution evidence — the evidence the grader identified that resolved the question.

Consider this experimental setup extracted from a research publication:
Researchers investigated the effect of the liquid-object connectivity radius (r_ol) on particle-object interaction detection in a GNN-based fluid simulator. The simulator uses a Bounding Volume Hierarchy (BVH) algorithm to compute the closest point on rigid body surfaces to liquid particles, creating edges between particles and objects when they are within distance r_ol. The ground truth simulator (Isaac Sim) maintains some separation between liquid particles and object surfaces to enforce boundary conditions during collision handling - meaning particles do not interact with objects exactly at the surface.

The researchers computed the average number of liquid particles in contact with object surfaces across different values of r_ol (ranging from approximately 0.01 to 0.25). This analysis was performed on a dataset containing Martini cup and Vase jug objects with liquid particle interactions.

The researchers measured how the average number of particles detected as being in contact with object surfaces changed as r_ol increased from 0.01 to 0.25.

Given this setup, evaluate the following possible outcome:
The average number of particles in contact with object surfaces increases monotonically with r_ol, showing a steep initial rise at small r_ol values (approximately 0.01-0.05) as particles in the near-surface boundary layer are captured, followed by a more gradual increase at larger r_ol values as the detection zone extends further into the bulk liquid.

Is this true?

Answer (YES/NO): NO